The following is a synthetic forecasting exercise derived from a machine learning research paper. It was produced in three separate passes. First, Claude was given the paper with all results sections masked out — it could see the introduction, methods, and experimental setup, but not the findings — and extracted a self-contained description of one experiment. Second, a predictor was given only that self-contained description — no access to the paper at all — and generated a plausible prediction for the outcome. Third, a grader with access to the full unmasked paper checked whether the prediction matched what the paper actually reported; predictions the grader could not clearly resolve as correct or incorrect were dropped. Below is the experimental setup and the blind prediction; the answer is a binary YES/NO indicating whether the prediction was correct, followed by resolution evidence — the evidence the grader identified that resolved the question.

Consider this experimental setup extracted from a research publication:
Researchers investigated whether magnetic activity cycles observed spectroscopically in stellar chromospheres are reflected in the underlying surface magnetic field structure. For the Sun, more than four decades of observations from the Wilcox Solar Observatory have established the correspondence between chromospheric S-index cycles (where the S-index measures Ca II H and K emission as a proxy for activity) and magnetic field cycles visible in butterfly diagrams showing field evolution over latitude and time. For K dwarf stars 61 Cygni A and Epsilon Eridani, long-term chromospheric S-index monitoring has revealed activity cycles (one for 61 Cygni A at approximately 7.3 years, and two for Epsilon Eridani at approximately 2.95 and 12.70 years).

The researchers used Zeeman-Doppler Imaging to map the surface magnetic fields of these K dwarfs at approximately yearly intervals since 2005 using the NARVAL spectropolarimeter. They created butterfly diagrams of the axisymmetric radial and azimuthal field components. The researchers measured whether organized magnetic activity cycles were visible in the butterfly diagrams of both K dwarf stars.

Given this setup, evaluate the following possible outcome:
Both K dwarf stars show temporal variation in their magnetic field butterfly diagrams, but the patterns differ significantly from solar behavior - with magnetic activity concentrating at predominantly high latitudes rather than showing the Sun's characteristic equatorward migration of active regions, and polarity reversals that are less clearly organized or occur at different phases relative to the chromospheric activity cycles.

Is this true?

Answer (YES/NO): NO